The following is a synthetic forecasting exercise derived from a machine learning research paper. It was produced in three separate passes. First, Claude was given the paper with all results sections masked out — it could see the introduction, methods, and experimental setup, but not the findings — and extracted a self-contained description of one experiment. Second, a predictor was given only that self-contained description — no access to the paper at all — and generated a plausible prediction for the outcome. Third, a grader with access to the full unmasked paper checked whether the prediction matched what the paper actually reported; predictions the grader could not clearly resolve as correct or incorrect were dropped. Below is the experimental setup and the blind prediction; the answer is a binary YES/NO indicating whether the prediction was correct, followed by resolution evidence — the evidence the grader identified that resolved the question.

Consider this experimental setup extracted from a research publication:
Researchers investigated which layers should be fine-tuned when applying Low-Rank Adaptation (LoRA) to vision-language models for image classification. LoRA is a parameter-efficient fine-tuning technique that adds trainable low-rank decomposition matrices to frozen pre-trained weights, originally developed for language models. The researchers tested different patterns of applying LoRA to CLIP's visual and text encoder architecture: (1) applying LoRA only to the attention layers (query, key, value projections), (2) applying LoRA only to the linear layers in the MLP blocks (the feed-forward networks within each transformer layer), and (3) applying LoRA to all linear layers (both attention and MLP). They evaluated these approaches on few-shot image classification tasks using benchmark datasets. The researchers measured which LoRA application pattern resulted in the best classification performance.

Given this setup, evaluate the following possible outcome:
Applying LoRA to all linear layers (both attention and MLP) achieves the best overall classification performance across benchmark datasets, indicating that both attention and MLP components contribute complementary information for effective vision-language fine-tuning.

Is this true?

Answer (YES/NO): NO